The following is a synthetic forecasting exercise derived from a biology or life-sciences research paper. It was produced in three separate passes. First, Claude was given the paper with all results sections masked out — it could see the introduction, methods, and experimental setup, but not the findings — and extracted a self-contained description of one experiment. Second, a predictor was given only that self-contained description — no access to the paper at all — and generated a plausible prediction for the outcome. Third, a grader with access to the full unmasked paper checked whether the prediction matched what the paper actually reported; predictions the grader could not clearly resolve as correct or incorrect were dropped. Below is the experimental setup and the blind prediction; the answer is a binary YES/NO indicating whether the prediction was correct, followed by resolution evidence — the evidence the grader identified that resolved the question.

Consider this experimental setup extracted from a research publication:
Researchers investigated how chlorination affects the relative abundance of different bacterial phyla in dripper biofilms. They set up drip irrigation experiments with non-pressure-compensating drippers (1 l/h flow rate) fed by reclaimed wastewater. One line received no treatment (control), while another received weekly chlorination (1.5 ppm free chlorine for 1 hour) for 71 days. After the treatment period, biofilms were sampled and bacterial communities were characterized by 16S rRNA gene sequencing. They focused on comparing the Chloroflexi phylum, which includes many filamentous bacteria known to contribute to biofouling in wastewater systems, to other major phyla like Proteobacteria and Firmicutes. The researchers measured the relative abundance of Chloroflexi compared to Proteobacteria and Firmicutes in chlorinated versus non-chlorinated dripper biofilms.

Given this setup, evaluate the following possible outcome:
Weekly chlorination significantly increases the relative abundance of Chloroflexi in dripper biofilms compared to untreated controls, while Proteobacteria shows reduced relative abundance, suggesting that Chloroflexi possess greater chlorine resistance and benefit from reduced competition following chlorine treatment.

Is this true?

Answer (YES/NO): NO